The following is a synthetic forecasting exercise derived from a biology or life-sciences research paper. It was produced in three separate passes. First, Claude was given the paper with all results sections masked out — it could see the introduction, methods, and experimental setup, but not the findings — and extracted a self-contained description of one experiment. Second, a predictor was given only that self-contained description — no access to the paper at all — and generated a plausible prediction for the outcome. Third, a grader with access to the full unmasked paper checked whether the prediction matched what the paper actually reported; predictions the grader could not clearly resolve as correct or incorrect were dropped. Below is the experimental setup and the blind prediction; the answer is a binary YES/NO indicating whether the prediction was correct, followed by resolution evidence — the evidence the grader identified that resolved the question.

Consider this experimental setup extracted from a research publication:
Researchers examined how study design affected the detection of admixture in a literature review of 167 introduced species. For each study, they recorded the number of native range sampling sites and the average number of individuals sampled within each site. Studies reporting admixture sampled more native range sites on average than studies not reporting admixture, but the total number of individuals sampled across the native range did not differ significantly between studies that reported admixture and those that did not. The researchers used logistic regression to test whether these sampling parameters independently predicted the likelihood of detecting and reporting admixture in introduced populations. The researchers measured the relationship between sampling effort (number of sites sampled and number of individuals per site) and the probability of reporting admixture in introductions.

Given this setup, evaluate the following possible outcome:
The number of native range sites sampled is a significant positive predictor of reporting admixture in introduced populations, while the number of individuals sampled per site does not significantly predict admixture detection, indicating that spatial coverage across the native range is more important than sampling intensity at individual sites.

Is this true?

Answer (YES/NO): NO